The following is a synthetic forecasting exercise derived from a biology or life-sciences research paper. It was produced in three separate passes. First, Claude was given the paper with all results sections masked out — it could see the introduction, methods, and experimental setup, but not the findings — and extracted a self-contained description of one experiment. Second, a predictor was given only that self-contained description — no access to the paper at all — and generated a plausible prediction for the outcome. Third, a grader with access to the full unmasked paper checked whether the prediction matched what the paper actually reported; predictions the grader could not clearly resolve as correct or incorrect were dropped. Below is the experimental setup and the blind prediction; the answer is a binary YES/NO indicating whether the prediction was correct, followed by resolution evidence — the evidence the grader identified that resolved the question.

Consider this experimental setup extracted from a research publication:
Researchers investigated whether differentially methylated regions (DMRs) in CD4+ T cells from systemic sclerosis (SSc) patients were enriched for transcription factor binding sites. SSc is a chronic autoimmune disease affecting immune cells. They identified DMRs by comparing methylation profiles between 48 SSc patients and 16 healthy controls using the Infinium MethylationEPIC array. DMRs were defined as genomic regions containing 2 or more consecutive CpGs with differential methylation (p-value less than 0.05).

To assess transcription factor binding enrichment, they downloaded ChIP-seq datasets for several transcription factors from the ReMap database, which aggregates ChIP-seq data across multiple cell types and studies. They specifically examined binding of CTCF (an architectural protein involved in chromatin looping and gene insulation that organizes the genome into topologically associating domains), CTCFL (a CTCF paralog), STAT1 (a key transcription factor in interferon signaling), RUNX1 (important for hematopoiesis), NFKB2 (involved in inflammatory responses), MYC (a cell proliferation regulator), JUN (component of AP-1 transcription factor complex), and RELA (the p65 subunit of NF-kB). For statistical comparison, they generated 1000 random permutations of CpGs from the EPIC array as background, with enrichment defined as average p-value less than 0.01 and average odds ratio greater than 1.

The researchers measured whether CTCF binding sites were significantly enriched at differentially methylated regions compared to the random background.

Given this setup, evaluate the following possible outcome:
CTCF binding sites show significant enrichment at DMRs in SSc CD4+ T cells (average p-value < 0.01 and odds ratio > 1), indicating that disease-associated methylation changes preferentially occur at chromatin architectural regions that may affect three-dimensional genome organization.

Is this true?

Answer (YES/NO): YES